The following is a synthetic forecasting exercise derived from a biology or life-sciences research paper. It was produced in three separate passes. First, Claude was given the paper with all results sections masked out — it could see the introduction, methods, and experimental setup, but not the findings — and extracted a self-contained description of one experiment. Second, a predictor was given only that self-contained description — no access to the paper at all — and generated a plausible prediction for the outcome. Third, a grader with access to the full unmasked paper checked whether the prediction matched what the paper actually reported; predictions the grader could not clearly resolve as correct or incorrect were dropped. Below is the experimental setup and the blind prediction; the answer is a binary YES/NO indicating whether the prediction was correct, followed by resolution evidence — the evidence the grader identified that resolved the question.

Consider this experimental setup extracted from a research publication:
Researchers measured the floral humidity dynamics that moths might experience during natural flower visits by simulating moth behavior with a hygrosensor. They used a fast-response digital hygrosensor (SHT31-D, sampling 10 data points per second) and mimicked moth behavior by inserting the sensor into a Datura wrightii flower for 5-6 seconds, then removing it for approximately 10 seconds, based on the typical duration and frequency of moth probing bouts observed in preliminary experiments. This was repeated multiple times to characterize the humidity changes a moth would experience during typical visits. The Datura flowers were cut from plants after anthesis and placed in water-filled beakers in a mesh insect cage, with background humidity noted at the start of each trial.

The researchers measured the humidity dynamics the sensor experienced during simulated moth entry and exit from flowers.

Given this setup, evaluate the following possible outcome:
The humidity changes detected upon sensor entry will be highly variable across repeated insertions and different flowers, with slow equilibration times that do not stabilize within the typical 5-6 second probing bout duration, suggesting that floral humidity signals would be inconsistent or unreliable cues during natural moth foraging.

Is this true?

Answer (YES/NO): NO